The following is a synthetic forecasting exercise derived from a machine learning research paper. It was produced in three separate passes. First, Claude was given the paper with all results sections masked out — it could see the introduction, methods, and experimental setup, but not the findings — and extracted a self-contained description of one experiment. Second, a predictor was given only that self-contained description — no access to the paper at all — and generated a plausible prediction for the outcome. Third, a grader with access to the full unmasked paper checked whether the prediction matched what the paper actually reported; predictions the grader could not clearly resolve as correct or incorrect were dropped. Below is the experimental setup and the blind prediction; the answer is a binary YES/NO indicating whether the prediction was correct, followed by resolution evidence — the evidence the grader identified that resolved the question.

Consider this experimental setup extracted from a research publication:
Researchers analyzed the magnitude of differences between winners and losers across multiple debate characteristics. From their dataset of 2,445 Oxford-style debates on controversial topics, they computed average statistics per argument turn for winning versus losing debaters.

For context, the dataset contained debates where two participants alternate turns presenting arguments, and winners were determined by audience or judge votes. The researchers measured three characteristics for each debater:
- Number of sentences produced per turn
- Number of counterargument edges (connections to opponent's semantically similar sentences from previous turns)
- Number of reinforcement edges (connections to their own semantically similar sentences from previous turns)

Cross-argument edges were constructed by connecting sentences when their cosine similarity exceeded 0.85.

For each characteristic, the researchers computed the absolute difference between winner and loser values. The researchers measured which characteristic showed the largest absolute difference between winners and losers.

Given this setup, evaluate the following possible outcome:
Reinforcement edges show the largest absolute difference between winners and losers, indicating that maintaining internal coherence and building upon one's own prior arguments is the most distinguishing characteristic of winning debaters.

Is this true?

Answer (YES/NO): NO